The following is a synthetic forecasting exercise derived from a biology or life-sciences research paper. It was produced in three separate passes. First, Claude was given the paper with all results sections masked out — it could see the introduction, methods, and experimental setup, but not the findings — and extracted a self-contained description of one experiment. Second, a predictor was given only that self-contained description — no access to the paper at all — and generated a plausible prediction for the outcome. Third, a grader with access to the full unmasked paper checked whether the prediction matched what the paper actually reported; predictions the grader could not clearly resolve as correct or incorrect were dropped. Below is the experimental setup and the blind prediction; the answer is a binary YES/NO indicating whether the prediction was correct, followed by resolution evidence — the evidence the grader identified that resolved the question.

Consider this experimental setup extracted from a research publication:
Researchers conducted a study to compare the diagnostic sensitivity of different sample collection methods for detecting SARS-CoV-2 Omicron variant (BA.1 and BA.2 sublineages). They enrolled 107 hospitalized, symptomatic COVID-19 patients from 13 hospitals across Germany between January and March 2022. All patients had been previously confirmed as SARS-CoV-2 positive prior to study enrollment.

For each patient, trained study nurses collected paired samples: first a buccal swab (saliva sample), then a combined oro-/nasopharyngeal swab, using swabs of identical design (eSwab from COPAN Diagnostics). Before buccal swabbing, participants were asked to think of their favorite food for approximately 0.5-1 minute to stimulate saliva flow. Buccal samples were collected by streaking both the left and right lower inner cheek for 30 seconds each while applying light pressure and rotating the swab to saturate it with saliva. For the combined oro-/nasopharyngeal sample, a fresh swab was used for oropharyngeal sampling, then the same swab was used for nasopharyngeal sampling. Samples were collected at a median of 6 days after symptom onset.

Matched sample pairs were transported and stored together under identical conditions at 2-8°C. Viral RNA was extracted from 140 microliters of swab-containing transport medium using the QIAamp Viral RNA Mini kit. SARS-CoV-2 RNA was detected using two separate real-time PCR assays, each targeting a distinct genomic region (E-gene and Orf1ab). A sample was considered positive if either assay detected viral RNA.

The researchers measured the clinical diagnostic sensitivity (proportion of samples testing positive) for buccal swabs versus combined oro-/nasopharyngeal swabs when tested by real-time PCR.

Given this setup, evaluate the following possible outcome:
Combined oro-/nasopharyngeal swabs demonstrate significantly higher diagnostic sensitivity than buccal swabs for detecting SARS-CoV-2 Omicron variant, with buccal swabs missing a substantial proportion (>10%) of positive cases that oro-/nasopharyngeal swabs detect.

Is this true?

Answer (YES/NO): YES